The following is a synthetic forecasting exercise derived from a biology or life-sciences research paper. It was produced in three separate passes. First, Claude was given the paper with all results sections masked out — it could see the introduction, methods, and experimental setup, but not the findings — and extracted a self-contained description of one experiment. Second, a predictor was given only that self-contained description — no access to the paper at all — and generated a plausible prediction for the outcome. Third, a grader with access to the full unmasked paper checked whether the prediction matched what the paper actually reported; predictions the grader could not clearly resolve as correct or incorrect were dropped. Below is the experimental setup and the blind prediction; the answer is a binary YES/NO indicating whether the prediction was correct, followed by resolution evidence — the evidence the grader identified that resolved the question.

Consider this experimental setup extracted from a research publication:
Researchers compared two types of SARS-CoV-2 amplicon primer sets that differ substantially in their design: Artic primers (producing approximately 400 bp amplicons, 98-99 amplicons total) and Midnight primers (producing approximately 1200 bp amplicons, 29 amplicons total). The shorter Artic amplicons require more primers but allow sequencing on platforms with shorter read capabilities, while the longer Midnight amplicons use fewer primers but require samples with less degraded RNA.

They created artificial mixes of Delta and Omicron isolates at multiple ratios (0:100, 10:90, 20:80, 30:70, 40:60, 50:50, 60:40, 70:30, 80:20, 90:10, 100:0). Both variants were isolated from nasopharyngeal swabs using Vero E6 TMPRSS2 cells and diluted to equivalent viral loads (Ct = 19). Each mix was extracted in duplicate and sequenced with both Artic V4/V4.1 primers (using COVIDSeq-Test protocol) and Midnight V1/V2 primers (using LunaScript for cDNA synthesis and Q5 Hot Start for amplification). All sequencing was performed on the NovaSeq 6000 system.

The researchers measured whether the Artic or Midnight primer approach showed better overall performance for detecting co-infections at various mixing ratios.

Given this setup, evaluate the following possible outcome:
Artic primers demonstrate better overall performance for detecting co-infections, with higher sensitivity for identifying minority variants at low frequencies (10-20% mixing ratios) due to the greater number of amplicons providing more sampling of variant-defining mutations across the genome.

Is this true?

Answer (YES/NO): YES